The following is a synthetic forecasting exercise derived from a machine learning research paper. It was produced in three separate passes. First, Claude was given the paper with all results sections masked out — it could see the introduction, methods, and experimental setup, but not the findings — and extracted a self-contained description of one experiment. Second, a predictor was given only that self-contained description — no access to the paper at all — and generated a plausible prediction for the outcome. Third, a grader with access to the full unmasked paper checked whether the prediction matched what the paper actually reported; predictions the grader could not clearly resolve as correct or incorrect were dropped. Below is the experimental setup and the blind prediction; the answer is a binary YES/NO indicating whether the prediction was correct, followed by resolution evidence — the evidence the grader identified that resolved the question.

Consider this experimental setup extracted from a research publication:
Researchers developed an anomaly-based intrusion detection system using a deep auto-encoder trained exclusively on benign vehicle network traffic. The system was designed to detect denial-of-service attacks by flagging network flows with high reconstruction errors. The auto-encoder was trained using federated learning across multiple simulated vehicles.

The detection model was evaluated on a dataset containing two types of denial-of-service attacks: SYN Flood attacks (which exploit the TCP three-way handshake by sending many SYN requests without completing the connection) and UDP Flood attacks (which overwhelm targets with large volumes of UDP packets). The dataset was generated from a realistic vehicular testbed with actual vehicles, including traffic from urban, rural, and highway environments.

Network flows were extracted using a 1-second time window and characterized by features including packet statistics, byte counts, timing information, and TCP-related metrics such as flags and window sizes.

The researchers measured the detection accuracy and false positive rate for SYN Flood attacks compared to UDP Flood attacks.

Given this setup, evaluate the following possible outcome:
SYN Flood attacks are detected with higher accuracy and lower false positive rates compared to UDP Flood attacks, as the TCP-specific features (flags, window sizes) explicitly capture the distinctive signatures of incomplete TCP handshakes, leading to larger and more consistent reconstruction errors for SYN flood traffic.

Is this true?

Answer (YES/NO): YES